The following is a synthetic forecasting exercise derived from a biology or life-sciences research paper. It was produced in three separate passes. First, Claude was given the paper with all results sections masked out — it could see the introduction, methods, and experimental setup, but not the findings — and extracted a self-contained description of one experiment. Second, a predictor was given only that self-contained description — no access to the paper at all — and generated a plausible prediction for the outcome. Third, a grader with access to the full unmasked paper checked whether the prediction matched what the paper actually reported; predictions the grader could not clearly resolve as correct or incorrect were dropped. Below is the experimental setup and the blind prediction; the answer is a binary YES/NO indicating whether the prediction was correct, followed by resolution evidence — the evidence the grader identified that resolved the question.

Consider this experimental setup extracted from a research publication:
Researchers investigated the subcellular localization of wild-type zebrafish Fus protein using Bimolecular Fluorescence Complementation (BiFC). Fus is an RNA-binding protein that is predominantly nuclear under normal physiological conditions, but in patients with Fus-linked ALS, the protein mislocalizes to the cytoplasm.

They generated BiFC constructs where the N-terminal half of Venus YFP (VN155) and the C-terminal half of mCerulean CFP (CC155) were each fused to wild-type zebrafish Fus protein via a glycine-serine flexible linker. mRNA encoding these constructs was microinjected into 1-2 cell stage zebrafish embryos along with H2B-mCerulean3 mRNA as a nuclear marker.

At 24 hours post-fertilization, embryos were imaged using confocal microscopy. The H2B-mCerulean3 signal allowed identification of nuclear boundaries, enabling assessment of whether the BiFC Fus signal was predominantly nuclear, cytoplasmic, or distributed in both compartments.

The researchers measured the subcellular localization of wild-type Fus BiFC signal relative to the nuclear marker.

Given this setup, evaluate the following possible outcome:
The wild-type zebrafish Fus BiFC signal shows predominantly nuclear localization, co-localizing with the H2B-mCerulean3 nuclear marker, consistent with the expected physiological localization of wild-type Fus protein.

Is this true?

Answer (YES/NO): YES